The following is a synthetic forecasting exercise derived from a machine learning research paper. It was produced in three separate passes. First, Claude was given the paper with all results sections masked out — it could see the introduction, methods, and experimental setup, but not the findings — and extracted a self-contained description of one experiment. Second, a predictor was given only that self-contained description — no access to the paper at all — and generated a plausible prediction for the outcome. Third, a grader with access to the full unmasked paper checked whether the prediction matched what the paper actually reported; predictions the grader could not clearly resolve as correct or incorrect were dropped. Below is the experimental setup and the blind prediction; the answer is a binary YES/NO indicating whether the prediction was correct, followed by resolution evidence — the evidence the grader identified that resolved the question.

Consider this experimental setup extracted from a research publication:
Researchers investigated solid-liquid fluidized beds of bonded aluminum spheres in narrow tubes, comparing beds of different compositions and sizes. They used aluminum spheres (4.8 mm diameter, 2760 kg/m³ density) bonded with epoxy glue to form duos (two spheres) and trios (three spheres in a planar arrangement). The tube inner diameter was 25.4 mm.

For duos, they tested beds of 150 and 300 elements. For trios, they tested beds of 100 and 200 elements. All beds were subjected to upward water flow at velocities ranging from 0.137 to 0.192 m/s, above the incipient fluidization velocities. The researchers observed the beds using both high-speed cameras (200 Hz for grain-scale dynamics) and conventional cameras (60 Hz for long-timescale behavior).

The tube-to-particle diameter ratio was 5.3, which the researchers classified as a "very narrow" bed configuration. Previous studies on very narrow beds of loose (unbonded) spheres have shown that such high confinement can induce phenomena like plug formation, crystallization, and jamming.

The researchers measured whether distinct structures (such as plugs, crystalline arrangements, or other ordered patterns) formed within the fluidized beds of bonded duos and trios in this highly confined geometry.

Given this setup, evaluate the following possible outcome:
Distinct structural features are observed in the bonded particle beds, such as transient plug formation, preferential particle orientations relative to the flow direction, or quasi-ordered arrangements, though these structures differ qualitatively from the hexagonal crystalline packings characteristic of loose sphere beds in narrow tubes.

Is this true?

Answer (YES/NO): NO